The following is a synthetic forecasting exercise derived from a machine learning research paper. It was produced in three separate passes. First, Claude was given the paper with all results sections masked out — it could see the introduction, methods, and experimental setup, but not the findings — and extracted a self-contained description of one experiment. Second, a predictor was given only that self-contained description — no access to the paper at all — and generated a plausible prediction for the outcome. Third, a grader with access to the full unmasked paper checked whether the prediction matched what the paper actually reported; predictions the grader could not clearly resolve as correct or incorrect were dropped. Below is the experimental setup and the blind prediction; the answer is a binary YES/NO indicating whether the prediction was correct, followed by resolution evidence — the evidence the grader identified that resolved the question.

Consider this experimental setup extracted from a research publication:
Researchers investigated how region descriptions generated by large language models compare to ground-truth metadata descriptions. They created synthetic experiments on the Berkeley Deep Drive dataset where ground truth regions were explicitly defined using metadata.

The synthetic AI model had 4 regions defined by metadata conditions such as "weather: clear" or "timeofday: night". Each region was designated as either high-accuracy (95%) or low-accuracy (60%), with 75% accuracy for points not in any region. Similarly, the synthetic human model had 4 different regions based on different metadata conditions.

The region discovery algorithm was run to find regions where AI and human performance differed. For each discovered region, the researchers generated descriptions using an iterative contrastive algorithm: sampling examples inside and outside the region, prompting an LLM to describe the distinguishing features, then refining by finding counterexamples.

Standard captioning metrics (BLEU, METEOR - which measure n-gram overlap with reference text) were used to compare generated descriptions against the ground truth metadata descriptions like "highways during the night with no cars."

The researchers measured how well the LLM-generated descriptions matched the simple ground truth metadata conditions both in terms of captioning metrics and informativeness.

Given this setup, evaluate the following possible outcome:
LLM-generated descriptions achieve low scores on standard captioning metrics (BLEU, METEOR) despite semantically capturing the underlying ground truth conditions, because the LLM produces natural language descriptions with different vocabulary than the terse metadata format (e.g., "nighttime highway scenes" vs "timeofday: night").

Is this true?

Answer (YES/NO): NO